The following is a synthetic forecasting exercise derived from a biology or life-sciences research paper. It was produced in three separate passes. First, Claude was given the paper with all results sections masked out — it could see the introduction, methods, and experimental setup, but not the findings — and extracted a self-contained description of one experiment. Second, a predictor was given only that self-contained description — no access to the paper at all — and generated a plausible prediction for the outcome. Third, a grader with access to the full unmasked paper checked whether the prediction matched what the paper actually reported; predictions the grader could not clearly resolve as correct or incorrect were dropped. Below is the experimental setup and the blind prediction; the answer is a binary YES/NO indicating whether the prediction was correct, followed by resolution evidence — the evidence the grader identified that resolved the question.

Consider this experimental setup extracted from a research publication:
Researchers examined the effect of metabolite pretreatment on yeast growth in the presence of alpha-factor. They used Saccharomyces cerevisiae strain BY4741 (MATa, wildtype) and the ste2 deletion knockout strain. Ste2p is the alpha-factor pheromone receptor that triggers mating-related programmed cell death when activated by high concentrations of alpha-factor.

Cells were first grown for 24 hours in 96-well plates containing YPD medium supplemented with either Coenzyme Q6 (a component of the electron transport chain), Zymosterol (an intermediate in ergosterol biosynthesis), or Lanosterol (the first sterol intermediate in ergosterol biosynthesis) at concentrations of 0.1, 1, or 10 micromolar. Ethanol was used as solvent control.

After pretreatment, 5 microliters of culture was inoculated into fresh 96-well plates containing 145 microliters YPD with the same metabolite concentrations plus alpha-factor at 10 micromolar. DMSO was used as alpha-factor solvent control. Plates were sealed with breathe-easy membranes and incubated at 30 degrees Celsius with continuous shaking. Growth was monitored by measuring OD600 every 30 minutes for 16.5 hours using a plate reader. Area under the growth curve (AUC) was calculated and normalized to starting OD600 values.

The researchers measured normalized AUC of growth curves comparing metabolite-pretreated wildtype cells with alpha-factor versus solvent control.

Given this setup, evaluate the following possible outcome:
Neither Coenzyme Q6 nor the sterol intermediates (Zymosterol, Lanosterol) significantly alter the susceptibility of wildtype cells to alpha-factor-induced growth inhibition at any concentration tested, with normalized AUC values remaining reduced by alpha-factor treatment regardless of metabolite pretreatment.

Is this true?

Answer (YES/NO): NO